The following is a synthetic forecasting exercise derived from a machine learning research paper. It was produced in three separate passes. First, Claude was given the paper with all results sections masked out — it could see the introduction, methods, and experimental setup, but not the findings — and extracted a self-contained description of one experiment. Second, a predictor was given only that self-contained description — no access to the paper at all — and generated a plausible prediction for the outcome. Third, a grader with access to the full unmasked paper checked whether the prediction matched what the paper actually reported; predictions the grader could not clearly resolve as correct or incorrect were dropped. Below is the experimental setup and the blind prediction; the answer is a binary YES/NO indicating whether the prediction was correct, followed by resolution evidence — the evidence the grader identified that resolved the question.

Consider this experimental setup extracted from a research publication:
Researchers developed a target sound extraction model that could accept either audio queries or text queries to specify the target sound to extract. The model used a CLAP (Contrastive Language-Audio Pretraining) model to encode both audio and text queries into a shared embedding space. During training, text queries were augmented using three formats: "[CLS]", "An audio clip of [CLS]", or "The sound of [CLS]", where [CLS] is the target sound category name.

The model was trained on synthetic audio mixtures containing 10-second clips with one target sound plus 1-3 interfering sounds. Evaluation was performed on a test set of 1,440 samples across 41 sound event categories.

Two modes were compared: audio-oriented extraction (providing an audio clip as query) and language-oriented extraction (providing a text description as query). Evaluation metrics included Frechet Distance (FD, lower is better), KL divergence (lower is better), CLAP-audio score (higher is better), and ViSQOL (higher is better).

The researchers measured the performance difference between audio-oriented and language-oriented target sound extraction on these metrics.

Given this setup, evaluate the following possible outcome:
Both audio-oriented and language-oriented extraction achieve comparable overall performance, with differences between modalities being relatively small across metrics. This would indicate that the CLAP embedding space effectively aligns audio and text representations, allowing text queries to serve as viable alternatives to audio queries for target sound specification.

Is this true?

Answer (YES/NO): NO